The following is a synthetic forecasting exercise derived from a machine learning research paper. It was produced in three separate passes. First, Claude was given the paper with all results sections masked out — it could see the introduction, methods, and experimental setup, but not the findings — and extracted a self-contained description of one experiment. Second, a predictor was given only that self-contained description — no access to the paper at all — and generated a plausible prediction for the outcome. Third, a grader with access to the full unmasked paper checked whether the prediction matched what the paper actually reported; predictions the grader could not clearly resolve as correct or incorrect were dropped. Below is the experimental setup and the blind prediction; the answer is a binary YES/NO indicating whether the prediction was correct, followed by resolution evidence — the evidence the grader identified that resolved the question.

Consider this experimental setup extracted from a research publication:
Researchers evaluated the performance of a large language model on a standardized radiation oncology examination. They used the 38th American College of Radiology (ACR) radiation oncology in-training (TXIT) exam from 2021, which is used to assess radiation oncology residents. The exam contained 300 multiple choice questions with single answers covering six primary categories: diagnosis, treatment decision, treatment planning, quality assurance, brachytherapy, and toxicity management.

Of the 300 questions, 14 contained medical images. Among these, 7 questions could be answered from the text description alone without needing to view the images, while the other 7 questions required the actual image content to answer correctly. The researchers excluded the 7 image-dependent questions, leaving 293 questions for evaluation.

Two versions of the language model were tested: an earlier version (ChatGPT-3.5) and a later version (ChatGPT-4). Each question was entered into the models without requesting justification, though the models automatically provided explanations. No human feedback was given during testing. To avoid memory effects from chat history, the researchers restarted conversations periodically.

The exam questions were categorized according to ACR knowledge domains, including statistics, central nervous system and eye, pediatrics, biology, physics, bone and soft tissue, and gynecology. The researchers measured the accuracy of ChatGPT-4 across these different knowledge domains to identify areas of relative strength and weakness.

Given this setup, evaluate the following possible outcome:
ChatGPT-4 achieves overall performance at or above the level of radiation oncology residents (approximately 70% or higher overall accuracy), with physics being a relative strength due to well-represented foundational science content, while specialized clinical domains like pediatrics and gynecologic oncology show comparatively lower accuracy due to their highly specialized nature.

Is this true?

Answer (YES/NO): NO